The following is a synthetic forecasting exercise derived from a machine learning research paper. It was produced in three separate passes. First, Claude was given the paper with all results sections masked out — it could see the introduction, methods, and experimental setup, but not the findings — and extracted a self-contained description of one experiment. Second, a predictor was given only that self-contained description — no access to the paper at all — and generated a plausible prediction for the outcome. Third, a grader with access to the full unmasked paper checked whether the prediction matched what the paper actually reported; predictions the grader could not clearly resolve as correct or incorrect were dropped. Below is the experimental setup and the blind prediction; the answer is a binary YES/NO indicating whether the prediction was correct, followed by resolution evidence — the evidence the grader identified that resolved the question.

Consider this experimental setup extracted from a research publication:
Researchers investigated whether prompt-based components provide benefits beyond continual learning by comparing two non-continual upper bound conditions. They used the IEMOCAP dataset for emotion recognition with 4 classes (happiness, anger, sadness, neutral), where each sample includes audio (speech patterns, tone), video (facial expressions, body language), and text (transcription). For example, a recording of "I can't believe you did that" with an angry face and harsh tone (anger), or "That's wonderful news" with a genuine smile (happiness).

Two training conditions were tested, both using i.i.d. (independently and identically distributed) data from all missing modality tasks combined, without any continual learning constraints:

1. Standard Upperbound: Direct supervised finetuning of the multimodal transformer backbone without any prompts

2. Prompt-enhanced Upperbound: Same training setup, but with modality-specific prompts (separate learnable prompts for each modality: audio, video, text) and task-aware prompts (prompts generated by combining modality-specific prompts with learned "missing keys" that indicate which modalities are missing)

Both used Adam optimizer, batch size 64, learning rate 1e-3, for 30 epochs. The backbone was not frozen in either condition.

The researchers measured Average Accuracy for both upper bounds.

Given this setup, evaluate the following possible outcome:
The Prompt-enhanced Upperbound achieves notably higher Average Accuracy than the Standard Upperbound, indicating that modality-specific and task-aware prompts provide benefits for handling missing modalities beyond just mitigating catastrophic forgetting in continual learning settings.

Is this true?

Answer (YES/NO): YES